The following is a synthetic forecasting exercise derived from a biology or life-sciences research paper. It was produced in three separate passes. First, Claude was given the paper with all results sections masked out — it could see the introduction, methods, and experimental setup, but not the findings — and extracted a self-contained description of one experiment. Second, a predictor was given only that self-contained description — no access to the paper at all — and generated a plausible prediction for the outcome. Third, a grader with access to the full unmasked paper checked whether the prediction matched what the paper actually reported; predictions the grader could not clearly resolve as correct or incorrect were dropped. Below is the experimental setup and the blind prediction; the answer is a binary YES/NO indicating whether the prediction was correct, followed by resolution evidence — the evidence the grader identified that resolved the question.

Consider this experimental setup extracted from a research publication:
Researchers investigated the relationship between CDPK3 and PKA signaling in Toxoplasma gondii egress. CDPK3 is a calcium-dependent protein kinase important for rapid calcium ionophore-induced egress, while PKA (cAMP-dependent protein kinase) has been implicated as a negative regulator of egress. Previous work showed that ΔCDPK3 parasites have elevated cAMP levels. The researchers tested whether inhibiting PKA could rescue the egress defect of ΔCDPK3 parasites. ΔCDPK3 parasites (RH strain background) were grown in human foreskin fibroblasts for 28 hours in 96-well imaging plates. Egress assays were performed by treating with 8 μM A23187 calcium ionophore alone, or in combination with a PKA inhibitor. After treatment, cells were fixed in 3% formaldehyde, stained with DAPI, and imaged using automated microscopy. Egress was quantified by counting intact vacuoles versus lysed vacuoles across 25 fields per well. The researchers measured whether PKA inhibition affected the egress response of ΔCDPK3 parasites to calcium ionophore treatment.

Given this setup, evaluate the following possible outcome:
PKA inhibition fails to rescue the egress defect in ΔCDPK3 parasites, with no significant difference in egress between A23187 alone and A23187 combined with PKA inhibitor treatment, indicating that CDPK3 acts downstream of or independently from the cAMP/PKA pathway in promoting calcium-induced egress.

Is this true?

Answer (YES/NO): NO